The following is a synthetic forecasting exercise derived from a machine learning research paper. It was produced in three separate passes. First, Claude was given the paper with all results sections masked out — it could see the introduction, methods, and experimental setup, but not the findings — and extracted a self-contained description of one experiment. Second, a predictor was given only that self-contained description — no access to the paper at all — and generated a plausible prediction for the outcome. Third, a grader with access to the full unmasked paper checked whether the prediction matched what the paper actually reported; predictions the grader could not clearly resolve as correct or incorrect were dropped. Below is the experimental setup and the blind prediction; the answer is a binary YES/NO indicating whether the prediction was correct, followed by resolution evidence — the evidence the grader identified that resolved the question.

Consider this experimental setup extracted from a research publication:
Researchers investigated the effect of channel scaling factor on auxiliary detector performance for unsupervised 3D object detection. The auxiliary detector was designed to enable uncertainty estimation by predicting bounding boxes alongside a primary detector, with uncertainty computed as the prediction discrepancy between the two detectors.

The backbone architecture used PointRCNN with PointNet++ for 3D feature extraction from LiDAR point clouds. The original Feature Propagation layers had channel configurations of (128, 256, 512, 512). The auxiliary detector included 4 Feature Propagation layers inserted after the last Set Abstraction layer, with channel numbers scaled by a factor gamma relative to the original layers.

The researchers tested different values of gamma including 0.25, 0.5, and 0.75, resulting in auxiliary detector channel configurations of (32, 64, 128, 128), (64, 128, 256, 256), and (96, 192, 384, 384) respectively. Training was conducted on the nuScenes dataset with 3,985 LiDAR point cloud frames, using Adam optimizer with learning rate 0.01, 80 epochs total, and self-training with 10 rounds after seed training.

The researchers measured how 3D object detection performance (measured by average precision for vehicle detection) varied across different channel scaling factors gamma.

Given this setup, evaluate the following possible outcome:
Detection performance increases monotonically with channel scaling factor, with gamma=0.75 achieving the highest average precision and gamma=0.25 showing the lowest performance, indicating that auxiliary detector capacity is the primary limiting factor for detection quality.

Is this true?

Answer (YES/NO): NO